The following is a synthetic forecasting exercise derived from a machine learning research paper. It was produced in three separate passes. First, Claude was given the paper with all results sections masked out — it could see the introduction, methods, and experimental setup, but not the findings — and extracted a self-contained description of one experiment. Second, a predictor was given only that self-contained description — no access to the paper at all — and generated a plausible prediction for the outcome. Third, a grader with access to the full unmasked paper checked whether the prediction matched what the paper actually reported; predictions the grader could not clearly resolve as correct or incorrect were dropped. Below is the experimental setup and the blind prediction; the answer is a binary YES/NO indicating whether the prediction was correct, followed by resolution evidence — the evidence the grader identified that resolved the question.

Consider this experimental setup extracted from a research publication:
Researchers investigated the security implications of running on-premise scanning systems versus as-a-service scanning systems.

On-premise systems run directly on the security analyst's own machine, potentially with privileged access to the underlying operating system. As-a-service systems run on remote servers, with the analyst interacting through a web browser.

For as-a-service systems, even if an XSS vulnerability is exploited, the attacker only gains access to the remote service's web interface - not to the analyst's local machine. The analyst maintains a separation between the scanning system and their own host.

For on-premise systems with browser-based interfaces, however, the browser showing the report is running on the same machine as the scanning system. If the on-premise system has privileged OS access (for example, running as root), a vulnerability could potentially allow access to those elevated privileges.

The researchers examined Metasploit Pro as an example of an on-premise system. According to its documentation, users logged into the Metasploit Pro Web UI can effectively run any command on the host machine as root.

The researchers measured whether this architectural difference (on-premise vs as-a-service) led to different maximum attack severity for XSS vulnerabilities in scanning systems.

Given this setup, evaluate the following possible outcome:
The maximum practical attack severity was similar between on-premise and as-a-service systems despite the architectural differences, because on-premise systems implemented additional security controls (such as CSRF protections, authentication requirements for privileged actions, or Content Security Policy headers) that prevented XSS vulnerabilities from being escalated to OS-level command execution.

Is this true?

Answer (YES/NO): NO